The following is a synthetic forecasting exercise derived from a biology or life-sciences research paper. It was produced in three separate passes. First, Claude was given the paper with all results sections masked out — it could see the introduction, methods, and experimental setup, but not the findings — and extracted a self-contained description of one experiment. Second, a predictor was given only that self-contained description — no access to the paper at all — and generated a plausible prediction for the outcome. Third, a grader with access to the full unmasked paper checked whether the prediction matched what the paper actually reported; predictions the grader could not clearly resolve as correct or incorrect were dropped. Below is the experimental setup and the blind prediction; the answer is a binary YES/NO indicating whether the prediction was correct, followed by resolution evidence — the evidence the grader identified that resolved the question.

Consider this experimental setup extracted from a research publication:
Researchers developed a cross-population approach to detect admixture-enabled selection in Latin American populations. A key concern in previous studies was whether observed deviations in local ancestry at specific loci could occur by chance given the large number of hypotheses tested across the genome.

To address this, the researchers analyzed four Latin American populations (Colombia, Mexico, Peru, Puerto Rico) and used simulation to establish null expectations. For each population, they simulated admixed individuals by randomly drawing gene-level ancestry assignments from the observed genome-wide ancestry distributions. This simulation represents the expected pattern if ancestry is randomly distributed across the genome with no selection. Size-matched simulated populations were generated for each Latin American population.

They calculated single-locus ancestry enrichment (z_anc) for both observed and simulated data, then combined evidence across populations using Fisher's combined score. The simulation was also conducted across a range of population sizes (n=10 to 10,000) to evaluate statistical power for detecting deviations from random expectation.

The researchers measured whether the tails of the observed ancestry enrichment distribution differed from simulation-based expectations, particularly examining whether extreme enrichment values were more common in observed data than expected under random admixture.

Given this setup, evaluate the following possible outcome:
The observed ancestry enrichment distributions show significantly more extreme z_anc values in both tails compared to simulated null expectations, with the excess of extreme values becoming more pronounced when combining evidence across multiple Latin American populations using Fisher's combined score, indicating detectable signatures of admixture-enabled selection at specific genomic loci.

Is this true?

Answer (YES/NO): NO